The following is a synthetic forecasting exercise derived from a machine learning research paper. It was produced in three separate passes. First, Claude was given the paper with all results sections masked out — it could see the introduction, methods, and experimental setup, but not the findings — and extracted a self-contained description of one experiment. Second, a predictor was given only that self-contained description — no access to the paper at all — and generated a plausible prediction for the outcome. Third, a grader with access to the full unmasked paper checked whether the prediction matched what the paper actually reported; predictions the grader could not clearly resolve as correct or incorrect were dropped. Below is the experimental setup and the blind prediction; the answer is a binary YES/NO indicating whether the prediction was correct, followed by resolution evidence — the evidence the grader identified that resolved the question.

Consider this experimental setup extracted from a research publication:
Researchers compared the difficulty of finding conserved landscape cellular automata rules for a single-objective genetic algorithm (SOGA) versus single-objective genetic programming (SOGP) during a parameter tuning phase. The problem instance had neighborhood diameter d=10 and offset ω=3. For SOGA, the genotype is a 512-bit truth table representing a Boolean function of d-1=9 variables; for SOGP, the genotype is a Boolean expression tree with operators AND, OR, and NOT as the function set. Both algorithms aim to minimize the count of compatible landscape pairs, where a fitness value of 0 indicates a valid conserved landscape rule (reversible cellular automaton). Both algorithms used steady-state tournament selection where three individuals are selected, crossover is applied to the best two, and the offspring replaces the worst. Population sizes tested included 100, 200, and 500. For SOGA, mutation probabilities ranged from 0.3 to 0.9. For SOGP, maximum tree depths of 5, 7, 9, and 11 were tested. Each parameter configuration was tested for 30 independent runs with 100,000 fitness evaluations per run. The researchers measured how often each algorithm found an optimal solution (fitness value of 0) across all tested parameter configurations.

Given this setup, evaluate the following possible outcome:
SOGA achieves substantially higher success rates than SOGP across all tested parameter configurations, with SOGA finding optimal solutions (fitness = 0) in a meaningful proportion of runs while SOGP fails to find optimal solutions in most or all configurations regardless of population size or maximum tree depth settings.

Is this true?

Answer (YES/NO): NO